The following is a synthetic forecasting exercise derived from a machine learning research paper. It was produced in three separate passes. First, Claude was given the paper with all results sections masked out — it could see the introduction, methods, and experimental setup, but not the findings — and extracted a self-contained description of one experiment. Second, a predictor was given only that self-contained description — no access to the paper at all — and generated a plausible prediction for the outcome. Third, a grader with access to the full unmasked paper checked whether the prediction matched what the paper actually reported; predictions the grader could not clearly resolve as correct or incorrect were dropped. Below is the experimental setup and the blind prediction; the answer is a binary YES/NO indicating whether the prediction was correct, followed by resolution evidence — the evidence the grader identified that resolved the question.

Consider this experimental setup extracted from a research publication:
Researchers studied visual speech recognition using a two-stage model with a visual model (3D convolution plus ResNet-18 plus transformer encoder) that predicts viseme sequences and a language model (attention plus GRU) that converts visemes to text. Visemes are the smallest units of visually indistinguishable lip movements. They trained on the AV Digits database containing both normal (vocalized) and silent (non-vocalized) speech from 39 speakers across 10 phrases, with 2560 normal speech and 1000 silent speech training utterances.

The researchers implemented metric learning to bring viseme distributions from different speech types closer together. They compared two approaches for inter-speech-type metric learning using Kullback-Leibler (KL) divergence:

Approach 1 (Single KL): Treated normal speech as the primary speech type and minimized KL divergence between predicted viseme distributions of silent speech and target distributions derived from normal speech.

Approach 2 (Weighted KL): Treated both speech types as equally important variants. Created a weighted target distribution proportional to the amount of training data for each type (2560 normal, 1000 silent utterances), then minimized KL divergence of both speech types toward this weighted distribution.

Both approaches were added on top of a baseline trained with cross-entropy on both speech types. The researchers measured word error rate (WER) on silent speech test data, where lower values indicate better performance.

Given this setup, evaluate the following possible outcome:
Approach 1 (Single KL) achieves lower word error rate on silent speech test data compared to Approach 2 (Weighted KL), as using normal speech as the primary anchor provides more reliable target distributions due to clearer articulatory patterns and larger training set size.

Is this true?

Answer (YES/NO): NO